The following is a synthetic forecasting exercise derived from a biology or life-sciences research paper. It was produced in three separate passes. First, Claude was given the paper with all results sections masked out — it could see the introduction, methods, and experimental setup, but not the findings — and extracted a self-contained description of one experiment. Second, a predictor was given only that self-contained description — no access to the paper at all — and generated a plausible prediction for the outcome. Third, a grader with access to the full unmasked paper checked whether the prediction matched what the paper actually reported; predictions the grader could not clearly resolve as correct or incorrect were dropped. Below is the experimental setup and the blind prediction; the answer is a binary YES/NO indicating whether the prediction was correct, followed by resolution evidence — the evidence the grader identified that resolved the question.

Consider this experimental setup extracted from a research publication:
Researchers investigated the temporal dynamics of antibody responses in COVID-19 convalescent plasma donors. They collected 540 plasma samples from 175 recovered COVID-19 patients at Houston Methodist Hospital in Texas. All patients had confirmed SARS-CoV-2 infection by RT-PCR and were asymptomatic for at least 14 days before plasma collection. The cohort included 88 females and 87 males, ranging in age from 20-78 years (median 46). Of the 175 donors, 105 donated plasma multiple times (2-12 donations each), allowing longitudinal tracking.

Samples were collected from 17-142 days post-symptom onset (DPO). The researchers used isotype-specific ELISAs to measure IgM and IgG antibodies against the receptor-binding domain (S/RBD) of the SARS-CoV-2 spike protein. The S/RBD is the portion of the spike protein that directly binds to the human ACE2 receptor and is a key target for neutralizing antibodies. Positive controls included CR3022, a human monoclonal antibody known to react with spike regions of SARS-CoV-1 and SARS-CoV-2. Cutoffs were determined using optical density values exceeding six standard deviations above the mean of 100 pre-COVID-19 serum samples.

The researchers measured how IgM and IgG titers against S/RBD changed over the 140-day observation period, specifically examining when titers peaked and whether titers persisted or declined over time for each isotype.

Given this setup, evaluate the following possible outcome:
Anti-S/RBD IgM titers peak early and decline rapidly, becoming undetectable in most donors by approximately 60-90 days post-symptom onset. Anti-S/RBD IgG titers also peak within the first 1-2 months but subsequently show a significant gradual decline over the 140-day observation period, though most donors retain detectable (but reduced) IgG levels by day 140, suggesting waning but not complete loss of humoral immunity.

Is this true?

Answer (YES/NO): NO